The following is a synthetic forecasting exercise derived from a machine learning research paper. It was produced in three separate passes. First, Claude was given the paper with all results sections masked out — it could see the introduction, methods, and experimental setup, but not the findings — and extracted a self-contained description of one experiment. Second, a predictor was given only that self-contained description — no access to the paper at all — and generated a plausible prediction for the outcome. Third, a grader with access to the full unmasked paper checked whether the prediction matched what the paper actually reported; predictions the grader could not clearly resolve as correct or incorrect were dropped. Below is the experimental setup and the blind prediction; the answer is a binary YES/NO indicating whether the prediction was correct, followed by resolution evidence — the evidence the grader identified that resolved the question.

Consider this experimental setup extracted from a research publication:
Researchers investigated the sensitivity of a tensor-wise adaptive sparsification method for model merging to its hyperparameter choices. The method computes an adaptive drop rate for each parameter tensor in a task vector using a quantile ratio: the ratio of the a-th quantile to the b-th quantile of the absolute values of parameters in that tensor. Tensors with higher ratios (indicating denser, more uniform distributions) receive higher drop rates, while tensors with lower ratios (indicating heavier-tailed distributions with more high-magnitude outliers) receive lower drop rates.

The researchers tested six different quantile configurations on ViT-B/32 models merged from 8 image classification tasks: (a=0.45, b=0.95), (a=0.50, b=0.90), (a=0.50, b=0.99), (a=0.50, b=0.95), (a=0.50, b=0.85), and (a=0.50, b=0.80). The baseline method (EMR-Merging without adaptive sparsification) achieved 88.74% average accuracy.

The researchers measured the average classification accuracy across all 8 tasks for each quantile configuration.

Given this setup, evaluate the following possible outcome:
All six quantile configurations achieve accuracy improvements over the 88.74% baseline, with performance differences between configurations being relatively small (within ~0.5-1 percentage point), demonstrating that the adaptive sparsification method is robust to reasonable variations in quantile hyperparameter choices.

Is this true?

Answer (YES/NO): YES